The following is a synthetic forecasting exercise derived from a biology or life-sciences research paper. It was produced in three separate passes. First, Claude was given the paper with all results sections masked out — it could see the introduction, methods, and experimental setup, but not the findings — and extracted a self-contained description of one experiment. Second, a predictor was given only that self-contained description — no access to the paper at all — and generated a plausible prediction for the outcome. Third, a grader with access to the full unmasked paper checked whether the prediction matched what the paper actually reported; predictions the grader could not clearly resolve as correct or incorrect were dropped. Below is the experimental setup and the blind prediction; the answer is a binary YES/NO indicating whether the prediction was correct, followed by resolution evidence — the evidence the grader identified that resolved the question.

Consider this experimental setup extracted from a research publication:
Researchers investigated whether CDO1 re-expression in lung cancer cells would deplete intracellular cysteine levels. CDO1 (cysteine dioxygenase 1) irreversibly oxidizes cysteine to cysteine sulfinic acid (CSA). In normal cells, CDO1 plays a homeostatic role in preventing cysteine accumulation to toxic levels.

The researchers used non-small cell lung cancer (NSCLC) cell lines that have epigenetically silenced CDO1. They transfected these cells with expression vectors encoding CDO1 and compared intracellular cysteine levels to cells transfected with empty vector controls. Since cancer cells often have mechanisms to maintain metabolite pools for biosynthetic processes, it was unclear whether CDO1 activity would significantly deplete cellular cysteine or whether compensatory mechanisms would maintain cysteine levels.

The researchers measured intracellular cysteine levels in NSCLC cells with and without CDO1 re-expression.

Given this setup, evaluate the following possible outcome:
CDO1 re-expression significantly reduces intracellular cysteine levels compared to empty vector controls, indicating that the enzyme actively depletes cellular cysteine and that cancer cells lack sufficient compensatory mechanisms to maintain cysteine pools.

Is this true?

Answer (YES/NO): YES